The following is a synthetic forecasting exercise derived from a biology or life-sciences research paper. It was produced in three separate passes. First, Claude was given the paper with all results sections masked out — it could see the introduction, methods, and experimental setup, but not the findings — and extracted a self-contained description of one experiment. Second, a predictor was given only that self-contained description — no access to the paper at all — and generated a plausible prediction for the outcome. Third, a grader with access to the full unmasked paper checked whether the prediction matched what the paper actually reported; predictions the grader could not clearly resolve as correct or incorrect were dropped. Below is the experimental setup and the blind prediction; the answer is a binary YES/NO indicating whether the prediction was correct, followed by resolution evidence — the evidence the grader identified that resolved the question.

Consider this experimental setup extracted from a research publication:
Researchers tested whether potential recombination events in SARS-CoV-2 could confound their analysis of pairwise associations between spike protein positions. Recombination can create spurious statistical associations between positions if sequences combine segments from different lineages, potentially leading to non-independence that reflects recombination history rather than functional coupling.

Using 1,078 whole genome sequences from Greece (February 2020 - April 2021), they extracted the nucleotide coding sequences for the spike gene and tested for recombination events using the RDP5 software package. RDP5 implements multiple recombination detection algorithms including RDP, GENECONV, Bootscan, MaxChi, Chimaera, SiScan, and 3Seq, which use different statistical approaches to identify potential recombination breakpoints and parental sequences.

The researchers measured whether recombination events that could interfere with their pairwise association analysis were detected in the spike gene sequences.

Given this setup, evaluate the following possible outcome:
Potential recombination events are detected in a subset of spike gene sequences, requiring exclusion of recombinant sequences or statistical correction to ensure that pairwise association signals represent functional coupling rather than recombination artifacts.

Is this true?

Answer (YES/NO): NO